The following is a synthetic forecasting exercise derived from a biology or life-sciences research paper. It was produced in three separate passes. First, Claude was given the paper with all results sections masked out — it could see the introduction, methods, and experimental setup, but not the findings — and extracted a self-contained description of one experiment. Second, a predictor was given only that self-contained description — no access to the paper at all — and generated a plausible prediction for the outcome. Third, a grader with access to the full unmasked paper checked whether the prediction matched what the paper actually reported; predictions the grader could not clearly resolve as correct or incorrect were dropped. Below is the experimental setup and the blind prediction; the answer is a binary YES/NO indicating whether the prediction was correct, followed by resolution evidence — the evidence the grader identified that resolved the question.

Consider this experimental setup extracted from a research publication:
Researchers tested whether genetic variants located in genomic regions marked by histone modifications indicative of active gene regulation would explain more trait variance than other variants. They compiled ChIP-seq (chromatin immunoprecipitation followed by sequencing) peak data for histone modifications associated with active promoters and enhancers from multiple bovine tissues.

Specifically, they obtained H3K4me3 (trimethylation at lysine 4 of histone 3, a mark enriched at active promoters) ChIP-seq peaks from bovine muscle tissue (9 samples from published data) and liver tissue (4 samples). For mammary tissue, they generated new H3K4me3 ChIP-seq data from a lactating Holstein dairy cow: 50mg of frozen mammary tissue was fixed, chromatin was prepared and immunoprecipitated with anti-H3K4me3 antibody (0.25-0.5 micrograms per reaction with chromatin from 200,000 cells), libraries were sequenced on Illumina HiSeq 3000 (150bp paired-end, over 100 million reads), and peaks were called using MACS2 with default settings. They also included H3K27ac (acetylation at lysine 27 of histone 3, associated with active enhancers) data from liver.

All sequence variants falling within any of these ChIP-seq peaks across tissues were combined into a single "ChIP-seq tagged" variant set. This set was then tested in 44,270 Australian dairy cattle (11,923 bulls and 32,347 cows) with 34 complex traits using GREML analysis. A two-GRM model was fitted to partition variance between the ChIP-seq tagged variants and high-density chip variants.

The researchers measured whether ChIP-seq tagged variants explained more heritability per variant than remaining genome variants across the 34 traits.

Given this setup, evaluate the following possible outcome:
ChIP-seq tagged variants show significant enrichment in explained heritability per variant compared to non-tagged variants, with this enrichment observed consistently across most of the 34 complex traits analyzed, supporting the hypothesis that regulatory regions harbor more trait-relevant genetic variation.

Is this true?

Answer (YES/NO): NO